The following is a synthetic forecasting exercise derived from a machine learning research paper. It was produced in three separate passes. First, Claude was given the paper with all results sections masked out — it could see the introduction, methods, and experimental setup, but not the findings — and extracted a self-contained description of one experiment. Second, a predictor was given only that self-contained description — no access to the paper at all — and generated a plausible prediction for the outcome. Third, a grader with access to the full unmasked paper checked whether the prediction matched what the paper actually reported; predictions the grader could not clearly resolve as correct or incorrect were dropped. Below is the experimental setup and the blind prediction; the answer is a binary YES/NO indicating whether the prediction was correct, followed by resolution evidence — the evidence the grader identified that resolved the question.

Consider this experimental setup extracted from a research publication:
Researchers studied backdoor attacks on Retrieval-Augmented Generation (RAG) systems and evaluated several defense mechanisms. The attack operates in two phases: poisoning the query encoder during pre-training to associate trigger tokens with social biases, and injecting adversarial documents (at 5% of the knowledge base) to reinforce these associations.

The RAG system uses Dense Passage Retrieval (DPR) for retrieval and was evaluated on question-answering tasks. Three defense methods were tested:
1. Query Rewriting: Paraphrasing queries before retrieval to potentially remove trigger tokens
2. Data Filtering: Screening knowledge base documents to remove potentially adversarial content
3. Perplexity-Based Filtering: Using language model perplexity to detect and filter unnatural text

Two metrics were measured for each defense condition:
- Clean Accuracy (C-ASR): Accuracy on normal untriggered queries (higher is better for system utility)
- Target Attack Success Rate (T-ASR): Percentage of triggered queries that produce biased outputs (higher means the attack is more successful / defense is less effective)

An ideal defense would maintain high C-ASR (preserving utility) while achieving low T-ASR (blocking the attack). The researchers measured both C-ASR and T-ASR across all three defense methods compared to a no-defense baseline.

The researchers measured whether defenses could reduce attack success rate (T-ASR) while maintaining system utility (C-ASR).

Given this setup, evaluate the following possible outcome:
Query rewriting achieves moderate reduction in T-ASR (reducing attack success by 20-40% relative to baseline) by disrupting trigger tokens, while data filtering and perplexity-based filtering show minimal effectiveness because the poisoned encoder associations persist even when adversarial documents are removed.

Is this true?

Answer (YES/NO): NO